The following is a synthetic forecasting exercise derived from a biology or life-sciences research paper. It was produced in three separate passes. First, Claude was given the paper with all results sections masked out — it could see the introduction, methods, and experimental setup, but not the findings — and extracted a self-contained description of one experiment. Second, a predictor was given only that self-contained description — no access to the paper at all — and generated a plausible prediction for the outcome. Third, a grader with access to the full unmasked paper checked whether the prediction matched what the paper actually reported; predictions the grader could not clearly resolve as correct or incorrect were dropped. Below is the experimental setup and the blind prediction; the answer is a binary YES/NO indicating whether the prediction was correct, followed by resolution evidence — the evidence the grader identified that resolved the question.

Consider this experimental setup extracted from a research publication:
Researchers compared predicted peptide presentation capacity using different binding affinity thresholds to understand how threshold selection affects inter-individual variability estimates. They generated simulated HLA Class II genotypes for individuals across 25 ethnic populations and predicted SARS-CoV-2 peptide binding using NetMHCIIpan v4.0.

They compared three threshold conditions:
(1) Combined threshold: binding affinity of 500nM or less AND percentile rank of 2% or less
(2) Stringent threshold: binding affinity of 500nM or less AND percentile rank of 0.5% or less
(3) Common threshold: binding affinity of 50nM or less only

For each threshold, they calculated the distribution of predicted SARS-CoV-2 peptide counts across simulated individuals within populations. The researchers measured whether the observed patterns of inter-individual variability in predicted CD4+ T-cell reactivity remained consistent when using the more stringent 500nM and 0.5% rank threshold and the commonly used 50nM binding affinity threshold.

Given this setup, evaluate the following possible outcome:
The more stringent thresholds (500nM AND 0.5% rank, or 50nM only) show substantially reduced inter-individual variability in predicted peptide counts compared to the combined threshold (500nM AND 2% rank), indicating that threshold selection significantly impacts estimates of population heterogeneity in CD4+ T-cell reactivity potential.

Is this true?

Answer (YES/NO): NO